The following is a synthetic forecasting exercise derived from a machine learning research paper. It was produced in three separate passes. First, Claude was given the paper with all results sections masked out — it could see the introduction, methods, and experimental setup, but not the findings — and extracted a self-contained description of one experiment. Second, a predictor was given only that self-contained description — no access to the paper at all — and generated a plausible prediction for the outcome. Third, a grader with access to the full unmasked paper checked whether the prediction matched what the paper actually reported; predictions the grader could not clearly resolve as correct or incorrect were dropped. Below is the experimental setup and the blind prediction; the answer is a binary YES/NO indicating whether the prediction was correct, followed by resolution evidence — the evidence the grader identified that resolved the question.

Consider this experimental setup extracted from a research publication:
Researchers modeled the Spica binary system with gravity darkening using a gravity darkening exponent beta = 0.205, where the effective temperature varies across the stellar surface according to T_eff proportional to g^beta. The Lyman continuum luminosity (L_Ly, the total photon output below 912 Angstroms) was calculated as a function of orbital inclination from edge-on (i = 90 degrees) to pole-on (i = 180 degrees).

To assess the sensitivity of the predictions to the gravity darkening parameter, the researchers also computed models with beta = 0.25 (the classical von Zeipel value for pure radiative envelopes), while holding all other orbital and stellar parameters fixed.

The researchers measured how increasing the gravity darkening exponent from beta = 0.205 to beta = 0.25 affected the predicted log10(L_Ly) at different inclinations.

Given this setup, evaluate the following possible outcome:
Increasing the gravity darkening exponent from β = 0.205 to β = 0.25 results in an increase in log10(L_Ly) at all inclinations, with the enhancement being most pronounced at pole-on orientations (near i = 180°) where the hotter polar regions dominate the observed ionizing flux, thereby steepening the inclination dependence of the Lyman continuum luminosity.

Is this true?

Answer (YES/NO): YES